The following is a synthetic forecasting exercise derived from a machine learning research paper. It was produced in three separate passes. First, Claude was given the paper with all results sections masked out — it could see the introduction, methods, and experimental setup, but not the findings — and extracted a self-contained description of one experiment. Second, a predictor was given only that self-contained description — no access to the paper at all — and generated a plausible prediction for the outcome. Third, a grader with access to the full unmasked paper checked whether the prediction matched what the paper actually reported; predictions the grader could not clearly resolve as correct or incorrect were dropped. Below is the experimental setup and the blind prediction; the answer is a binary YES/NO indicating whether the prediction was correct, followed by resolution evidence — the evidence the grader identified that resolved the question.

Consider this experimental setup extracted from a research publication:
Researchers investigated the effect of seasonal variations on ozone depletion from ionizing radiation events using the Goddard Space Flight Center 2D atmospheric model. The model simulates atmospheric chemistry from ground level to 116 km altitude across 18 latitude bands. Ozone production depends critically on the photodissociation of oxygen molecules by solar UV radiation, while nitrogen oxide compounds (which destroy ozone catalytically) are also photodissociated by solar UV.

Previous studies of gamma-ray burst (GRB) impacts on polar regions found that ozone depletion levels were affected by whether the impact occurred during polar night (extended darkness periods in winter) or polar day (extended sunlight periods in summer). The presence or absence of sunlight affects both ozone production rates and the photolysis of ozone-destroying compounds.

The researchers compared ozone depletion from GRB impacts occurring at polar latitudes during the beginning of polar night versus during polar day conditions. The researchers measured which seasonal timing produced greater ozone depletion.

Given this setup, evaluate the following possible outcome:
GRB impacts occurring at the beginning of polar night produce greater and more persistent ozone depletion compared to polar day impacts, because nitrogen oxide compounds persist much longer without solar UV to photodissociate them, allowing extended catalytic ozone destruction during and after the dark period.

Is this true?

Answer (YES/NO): YES